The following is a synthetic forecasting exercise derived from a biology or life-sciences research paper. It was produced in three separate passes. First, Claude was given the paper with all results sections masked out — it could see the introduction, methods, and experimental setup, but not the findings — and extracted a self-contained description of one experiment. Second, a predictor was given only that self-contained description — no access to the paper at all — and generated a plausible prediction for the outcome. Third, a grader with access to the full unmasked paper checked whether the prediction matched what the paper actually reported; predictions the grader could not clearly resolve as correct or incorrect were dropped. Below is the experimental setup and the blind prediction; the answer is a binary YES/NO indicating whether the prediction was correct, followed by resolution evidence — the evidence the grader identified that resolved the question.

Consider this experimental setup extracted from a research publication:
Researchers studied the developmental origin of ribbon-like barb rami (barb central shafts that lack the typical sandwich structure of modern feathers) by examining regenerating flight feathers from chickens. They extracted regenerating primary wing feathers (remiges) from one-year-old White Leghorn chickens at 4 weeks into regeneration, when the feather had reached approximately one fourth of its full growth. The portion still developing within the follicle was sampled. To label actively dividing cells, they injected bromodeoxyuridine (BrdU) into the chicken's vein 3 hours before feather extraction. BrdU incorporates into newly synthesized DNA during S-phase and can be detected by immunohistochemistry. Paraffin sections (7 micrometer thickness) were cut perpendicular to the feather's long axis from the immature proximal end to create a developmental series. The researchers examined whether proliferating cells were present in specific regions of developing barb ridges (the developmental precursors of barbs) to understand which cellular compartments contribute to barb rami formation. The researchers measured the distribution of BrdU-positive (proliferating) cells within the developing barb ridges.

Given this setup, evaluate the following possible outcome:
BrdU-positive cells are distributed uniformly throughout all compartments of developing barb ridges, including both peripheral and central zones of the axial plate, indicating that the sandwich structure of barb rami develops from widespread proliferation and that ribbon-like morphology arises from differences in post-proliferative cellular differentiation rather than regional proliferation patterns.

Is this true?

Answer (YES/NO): NO